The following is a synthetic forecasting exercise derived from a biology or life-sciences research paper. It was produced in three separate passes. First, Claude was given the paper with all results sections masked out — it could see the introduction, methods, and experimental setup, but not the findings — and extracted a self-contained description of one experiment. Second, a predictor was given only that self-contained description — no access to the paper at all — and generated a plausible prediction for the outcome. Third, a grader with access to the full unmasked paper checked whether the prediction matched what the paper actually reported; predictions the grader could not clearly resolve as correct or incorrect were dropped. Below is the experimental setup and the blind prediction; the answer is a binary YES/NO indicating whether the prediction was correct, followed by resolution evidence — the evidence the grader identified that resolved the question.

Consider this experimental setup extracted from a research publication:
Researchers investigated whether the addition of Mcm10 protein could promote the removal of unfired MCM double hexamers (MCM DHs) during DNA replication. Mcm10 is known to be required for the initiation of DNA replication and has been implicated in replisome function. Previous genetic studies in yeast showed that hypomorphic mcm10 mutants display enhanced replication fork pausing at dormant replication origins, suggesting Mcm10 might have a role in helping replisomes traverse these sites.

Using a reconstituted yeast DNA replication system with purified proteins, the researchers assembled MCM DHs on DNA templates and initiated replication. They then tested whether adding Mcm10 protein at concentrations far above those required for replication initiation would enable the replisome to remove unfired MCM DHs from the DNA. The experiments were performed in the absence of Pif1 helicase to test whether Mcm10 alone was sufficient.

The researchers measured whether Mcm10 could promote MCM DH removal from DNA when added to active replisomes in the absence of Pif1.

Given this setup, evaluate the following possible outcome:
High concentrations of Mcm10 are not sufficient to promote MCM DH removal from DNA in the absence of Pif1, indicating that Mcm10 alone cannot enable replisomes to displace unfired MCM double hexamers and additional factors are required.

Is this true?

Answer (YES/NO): YES